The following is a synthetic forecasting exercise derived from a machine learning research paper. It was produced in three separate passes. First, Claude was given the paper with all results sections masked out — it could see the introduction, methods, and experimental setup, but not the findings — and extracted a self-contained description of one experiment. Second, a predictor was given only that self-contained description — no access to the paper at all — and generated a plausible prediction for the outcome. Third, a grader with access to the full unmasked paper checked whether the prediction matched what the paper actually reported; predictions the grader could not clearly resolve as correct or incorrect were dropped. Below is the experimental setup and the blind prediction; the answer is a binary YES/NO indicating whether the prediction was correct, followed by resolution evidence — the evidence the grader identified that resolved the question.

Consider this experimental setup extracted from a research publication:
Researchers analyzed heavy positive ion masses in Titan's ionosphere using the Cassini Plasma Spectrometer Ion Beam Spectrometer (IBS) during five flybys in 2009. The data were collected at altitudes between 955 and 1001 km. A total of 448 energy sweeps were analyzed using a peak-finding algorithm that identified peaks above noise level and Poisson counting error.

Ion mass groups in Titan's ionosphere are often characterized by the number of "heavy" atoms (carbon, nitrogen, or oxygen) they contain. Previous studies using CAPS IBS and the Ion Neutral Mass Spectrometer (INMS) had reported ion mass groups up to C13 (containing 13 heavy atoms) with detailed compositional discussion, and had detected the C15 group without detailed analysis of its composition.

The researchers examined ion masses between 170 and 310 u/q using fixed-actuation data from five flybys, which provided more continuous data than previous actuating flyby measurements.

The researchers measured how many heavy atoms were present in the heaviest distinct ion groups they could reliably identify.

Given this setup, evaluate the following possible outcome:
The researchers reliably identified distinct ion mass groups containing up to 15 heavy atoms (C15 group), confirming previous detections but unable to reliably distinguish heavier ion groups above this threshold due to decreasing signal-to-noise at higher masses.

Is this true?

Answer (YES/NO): NO